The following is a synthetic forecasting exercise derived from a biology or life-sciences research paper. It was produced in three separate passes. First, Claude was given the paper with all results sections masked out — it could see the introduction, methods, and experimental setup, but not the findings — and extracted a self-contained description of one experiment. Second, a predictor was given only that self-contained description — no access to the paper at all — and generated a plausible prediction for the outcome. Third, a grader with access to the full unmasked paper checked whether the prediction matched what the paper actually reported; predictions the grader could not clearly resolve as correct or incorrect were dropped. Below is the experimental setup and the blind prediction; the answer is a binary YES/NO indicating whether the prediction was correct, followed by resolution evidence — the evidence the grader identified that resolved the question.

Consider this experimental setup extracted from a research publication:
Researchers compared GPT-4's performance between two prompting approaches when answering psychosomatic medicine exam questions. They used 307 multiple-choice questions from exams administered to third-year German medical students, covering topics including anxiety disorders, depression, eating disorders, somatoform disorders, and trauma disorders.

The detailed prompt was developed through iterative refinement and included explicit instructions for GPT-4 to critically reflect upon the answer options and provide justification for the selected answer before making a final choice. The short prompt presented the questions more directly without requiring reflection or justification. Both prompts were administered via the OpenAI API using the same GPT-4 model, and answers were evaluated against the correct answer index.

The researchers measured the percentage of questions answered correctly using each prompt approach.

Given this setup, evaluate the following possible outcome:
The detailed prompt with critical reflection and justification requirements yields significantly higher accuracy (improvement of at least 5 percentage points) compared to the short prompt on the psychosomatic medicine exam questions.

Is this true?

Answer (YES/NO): NO